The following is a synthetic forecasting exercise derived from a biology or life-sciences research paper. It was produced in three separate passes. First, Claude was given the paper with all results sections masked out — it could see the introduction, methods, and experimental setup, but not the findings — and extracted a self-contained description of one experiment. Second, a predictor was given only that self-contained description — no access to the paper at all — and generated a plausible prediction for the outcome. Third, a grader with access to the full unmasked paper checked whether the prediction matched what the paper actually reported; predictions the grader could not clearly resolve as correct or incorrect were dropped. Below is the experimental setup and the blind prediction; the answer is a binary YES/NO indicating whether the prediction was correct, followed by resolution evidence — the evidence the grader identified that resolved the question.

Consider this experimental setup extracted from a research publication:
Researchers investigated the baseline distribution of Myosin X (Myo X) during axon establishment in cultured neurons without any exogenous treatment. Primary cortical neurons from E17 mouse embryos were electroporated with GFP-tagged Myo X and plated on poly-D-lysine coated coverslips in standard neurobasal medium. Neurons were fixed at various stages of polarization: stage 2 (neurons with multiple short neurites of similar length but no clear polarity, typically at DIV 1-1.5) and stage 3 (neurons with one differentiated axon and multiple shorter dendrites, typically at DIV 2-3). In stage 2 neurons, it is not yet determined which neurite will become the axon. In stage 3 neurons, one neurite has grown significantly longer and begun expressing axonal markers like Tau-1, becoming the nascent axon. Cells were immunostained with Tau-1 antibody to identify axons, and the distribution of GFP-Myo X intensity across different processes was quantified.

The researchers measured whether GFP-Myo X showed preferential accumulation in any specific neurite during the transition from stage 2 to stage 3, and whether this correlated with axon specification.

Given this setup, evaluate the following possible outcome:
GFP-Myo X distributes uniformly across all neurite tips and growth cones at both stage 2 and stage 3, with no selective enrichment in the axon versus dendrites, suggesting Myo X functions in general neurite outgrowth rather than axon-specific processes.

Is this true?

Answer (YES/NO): NO